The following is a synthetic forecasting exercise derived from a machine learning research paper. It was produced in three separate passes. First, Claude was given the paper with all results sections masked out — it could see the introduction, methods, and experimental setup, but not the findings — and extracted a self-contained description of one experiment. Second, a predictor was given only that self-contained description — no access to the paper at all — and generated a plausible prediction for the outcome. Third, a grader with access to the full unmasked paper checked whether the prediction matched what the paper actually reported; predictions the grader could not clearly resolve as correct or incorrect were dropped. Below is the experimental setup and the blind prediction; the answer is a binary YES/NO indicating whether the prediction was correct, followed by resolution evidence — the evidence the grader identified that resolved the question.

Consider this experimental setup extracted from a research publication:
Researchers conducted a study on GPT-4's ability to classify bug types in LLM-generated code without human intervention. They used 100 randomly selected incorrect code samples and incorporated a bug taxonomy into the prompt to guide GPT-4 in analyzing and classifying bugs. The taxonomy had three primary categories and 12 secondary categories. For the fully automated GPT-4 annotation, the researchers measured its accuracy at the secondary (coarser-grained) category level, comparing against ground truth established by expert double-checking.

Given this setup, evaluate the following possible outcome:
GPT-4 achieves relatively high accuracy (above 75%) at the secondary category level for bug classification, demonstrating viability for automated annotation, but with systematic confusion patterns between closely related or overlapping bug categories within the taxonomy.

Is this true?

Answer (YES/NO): NO